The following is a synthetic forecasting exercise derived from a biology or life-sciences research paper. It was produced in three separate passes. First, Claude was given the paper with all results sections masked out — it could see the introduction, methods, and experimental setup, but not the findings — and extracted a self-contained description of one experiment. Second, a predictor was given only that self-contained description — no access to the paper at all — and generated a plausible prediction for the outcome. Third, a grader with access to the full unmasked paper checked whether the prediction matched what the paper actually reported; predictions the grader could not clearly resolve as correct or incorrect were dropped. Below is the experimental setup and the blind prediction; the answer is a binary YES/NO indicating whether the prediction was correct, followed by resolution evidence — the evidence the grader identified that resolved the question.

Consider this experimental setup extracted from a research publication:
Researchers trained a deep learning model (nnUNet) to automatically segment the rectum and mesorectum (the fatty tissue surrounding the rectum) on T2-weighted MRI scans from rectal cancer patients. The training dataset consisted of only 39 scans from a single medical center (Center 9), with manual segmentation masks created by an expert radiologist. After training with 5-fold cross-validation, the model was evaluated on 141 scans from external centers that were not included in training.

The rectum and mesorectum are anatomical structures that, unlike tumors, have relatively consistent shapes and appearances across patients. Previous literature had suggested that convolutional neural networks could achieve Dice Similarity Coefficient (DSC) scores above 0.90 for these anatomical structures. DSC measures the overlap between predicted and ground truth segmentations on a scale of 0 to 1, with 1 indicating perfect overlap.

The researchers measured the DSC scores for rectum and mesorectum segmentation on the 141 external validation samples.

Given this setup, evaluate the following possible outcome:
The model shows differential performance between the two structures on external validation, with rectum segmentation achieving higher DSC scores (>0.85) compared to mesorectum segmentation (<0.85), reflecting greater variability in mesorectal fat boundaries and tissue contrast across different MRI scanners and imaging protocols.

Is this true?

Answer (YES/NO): YES